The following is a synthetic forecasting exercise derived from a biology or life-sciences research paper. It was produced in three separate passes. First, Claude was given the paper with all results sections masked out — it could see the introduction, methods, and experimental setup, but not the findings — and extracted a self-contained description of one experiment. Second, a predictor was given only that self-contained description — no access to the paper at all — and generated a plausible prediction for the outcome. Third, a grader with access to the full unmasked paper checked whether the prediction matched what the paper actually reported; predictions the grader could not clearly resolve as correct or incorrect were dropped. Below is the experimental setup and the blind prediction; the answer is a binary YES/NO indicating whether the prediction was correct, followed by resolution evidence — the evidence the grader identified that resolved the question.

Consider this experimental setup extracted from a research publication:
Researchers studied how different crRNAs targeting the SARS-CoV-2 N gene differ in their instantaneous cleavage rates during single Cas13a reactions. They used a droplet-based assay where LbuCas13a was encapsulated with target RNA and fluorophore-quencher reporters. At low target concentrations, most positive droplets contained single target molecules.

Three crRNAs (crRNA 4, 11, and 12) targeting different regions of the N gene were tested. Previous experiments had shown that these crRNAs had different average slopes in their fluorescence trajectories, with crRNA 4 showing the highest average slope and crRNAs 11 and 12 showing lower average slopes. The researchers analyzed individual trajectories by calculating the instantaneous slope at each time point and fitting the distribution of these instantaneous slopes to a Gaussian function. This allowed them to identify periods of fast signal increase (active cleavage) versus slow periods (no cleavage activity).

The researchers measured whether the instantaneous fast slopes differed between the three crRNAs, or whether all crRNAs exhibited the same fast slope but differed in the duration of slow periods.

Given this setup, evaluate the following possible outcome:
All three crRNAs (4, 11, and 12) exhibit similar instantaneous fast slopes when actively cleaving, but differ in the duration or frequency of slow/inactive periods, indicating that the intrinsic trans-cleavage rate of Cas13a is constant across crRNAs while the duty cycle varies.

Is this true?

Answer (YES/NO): YES